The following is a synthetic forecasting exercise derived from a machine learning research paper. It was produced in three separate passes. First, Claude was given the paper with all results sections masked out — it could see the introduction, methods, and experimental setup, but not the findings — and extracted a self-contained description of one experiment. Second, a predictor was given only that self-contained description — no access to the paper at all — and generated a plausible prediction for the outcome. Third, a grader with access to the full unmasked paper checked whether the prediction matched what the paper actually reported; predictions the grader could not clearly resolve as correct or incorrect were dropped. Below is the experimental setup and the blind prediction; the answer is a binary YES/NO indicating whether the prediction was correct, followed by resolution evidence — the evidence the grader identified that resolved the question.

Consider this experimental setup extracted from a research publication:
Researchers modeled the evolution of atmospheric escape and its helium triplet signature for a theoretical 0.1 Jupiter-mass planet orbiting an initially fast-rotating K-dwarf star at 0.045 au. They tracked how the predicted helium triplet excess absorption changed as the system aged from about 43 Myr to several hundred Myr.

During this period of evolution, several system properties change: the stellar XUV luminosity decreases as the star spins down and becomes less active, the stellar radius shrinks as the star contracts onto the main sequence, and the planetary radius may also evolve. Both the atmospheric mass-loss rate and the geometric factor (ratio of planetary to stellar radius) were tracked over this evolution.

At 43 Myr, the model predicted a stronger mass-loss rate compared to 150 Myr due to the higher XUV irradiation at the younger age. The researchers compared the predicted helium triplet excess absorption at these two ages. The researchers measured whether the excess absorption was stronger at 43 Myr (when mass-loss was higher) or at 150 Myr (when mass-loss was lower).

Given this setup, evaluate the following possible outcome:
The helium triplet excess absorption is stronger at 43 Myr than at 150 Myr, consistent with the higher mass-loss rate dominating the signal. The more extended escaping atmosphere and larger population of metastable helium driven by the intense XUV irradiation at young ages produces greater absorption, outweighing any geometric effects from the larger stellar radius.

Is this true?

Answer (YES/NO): NO